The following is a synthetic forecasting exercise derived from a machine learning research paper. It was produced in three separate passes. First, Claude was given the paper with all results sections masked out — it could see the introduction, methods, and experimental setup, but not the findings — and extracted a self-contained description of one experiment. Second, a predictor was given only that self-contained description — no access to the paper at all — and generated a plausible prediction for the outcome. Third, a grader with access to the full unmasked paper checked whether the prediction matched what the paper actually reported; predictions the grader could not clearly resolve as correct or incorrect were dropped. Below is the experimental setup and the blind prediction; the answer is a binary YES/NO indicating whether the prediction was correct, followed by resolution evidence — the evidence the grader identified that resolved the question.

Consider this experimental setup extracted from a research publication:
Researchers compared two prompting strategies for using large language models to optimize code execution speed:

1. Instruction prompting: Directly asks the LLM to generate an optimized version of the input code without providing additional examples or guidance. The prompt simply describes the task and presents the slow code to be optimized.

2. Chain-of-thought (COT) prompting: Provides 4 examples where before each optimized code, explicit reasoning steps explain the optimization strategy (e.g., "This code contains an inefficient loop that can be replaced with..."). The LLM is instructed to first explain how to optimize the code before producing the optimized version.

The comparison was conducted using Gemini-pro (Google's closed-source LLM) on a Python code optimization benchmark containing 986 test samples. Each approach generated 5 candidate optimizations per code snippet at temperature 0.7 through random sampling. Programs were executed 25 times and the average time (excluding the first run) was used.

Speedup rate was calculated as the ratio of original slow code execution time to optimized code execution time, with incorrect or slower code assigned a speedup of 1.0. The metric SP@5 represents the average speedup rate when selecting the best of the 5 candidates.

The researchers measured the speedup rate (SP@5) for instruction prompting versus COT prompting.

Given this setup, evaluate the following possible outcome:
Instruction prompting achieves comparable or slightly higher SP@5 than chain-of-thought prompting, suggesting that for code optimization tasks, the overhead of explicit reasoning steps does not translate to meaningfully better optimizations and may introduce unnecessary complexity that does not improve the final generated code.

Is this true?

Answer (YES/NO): NO